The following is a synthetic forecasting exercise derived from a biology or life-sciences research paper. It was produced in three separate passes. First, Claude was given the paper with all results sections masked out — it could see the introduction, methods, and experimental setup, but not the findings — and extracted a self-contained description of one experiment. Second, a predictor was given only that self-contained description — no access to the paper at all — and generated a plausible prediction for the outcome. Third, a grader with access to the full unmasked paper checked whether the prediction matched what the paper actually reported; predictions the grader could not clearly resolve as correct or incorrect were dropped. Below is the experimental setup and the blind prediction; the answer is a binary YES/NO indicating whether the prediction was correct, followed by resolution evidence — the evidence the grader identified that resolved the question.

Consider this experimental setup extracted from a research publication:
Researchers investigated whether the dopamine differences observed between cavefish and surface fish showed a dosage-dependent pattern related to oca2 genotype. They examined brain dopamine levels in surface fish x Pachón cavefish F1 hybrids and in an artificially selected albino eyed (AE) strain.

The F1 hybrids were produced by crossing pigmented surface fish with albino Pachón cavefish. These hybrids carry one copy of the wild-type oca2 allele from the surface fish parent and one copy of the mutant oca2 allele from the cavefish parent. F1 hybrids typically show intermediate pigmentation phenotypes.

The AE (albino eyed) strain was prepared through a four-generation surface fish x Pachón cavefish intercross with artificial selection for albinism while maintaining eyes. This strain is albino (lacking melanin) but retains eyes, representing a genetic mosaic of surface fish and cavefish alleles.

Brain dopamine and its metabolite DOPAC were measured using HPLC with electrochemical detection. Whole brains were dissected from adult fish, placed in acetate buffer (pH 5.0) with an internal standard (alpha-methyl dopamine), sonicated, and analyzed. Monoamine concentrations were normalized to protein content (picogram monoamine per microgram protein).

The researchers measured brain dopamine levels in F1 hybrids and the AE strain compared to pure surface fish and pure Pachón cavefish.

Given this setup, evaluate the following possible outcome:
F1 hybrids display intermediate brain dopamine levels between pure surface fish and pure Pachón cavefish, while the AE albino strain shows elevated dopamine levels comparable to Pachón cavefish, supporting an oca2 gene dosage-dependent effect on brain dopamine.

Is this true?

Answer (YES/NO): NO